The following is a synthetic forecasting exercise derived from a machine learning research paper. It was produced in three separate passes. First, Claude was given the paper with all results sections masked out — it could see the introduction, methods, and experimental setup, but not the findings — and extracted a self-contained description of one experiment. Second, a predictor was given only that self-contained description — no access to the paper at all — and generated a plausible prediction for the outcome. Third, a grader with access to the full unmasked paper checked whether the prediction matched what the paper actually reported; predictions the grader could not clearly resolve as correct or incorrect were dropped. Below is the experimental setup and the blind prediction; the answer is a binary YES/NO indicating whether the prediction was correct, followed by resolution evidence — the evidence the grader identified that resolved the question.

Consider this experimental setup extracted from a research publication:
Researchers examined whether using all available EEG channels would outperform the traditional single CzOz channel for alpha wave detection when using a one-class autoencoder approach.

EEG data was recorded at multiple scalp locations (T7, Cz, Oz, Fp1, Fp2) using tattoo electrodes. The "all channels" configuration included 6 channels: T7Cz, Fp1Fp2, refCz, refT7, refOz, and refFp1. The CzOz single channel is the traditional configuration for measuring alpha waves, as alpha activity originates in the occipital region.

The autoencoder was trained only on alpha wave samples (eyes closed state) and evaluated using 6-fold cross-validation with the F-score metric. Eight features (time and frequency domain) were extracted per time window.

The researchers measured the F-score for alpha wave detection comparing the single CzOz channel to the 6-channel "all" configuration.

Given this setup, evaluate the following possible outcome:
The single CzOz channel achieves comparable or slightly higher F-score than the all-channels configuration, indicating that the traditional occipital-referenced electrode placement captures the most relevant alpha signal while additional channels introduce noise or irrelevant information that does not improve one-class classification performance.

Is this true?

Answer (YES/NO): NO